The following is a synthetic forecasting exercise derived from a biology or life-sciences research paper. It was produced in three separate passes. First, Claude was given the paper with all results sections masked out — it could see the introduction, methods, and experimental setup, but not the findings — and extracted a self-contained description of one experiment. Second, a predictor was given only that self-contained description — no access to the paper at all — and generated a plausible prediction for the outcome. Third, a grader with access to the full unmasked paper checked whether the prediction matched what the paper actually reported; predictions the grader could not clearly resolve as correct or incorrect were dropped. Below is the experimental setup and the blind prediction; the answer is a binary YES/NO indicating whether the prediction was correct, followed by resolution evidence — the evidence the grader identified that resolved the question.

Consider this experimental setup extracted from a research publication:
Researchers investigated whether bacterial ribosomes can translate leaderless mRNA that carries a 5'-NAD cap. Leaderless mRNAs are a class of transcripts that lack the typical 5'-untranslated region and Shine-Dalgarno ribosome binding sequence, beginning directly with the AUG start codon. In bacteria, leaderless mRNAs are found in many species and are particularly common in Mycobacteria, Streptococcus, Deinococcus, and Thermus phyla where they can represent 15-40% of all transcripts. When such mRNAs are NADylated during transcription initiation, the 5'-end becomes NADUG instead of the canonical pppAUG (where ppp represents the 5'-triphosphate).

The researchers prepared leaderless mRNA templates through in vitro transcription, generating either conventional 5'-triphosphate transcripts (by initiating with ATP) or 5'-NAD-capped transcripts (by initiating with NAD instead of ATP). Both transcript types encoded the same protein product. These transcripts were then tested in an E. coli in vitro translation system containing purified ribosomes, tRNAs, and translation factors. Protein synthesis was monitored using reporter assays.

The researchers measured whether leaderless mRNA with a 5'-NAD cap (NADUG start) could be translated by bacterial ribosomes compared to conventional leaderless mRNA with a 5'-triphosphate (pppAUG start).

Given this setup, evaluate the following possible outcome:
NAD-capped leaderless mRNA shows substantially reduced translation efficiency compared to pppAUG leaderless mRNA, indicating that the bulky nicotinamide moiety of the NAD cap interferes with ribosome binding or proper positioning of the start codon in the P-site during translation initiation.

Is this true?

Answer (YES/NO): NO